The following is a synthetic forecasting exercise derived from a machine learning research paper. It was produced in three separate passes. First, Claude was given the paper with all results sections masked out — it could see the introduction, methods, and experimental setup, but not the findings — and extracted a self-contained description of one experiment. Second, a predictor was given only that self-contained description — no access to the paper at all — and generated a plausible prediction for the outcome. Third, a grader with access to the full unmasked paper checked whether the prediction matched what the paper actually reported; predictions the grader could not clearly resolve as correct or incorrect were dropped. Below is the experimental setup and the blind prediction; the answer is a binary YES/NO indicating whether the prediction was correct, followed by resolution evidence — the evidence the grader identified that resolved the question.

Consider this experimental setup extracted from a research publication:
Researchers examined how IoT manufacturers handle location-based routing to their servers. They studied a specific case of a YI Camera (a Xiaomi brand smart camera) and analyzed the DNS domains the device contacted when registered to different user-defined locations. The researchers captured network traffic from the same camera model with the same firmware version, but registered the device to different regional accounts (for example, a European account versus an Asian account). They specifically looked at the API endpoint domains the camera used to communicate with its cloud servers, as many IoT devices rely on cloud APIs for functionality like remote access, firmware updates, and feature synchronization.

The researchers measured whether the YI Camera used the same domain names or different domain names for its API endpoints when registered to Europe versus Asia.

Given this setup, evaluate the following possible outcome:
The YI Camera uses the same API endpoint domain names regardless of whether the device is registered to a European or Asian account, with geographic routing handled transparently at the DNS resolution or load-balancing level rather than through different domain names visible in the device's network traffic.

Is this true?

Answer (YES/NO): NO